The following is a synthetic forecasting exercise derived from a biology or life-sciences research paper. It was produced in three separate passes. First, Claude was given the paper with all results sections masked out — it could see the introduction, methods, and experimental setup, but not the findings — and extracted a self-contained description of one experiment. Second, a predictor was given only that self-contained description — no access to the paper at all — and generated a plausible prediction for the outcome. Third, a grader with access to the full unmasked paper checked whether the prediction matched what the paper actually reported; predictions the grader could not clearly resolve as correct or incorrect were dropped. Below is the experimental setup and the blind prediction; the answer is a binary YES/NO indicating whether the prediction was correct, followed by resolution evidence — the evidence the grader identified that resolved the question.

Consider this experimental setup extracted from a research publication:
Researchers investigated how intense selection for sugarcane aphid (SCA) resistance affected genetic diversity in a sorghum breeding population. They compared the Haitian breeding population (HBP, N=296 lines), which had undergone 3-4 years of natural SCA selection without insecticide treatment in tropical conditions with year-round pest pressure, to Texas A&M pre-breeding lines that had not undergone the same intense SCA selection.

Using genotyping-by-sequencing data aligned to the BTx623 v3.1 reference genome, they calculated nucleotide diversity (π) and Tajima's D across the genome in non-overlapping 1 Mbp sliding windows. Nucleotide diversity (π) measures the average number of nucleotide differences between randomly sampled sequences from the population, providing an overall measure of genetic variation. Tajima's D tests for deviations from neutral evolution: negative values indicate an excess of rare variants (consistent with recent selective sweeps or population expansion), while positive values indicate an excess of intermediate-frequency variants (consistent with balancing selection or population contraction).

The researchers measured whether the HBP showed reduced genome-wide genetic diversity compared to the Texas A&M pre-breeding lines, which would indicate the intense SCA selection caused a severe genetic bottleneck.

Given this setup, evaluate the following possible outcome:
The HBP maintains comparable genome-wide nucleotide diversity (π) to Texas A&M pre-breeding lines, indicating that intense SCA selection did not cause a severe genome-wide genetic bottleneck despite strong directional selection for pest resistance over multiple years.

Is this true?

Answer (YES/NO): YES